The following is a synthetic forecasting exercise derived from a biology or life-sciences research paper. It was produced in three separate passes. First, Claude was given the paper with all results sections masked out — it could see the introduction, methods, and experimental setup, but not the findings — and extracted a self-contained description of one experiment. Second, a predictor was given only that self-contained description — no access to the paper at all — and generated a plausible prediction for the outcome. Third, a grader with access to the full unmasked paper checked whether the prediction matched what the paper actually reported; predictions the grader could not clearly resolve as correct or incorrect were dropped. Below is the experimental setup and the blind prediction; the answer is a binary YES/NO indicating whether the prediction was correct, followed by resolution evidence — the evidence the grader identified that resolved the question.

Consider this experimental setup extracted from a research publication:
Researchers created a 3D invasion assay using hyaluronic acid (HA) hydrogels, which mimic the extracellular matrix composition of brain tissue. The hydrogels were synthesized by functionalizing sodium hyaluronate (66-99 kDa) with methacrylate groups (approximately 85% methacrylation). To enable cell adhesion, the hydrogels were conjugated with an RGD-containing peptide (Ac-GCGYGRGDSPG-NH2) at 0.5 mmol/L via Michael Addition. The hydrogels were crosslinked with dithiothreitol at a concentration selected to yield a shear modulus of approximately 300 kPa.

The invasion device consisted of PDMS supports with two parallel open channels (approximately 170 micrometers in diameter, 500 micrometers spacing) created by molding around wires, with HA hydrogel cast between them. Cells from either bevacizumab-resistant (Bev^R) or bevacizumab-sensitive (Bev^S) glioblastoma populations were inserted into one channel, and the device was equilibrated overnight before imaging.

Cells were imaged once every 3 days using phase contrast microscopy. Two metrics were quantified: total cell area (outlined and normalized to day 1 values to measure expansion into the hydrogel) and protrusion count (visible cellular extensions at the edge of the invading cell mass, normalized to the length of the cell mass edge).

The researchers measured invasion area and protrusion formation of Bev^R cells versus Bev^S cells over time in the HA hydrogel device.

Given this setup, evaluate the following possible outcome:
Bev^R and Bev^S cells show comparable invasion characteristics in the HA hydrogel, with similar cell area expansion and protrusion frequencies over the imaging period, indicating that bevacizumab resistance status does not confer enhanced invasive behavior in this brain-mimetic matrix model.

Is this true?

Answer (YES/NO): NO